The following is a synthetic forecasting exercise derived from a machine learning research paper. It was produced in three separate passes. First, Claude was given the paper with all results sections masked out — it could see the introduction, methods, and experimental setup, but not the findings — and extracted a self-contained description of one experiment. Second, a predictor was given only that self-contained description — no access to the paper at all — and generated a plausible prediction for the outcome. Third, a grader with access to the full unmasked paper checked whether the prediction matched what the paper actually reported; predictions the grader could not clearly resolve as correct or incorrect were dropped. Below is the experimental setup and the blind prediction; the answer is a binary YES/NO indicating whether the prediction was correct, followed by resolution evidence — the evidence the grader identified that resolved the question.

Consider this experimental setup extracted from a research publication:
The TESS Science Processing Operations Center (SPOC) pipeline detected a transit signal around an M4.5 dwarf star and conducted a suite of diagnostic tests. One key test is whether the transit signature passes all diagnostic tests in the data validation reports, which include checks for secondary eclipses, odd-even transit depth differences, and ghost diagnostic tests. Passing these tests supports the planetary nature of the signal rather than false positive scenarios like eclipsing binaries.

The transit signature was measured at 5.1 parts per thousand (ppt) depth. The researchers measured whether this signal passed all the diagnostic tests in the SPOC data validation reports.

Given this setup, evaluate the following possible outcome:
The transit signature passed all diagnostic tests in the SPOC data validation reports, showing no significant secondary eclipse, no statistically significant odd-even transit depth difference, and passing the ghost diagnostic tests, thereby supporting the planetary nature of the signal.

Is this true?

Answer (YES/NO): YES